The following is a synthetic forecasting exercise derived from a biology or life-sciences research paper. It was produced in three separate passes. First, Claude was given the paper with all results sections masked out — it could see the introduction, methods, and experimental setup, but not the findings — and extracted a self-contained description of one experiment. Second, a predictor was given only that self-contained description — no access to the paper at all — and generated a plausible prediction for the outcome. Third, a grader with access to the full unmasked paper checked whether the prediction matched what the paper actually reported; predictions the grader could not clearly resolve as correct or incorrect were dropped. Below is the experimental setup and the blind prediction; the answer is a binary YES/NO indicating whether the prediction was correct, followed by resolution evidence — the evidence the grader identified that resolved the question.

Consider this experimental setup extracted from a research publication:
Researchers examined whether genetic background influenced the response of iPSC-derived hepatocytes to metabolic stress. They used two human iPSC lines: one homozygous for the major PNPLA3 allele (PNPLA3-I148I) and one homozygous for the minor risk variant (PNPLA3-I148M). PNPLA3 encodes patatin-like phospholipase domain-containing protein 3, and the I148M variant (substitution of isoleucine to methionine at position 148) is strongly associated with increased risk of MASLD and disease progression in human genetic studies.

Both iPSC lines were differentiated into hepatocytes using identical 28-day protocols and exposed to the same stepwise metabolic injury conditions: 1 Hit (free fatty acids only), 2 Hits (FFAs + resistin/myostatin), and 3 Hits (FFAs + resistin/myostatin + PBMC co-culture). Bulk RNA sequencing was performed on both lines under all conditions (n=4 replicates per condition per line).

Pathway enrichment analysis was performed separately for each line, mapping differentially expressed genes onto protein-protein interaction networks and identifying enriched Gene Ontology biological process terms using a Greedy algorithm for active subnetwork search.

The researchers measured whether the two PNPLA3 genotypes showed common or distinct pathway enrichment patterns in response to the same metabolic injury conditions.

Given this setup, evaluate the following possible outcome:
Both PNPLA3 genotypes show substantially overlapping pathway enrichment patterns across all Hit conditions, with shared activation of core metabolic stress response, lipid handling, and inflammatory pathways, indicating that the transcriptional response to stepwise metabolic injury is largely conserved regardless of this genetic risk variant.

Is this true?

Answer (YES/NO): NO